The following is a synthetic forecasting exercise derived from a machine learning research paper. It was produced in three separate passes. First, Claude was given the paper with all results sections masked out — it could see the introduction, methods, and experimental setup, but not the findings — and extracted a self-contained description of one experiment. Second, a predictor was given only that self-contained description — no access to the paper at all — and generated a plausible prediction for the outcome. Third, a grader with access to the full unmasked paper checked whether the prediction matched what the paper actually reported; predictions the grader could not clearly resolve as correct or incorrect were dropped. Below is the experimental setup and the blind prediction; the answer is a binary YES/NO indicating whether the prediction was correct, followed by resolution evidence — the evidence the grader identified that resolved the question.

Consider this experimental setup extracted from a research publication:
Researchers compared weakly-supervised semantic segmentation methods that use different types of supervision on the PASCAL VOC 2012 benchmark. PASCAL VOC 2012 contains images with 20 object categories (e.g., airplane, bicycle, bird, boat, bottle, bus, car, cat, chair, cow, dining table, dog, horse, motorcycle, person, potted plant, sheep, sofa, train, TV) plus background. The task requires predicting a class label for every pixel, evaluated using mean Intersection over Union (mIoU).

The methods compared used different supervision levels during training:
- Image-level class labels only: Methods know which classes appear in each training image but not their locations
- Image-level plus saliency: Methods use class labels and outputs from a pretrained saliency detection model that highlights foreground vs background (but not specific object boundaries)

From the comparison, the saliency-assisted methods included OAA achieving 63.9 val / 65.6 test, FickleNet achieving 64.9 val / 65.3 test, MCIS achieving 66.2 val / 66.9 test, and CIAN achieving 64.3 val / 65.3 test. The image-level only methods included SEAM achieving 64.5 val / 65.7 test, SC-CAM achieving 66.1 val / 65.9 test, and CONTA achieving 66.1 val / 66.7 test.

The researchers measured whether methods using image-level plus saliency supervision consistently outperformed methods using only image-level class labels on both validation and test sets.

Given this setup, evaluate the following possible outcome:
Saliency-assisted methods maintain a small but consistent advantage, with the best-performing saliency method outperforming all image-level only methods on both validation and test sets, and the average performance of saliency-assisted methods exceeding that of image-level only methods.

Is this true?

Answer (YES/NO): NO